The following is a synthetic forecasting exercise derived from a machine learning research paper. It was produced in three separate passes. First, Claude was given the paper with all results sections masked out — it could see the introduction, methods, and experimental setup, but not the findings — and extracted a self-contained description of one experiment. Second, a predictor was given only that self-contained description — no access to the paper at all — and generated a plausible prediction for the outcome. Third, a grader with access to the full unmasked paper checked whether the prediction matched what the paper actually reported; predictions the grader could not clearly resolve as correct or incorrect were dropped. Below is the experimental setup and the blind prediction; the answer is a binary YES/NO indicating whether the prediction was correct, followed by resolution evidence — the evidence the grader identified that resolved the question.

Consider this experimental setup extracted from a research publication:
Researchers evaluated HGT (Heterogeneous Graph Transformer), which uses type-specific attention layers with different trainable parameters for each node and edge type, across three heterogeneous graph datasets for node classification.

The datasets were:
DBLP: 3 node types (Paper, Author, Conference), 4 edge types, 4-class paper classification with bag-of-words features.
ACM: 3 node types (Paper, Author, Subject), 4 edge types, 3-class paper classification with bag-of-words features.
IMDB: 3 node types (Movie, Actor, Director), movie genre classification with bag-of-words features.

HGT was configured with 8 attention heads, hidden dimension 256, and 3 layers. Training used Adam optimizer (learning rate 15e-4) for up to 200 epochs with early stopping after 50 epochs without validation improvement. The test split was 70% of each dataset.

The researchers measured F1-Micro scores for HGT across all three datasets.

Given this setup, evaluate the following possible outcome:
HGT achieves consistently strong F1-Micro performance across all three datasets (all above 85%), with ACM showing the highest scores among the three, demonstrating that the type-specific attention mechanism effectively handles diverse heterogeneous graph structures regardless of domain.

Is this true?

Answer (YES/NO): NO